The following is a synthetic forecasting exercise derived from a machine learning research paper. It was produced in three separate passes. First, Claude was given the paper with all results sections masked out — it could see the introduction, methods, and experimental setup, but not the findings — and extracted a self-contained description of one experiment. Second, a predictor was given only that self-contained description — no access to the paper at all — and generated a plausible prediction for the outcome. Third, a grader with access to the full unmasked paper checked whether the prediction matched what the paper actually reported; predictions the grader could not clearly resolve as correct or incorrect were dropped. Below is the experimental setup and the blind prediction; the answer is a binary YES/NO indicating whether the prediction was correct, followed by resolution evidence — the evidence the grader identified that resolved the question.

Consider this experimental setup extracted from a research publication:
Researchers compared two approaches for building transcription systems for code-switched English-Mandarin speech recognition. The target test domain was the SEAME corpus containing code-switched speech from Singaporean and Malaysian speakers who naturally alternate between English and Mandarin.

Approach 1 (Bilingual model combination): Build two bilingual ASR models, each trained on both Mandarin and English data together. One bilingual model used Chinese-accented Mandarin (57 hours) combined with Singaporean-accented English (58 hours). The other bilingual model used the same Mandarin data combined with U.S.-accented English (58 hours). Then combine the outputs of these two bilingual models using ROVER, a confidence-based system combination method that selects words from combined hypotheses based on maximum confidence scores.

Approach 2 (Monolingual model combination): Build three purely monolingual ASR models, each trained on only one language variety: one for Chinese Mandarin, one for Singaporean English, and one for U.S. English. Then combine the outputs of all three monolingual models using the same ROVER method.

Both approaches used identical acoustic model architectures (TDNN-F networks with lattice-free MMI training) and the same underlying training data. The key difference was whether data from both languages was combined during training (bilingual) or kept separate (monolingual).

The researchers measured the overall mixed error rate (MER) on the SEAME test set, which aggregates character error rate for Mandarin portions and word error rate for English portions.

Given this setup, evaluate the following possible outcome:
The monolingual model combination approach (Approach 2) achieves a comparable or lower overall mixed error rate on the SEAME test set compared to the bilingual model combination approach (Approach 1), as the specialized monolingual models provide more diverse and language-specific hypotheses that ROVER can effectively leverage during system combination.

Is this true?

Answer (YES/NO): NO